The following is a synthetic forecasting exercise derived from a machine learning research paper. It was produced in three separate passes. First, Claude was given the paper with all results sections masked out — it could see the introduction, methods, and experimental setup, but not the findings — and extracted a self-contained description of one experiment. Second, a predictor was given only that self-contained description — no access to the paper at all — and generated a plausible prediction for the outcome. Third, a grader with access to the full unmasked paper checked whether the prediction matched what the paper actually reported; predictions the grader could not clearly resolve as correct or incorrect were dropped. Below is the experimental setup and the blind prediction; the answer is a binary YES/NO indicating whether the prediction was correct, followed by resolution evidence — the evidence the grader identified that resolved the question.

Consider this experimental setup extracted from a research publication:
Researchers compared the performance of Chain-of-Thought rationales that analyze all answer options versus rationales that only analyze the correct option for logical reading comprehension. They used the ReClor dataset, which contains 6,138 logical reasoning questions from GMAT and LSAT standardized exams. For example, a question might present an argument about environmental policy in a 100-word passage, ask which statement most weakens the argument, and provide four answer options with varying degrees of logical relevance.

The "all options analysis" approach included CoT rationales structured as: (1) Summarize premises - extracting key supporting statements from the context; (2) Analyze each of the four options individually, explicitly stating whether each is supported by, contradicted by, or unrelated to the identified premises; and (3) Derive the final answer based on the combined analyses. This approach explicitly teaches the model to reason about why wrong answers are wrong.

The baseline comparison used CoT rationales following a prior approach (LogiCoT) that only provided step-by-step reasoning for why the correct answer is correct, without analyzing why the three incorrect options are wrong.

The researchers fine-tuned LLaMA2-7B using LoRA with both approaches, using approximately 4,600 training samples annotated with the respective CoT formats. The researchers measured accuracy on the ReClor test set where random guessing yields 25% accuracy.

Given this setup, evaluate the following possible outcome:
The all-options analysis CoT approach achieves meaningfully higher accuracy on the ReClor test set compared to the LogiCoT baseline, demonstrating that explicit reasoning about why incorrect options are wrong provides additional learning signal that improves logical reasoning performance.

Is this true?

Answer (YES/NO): YES